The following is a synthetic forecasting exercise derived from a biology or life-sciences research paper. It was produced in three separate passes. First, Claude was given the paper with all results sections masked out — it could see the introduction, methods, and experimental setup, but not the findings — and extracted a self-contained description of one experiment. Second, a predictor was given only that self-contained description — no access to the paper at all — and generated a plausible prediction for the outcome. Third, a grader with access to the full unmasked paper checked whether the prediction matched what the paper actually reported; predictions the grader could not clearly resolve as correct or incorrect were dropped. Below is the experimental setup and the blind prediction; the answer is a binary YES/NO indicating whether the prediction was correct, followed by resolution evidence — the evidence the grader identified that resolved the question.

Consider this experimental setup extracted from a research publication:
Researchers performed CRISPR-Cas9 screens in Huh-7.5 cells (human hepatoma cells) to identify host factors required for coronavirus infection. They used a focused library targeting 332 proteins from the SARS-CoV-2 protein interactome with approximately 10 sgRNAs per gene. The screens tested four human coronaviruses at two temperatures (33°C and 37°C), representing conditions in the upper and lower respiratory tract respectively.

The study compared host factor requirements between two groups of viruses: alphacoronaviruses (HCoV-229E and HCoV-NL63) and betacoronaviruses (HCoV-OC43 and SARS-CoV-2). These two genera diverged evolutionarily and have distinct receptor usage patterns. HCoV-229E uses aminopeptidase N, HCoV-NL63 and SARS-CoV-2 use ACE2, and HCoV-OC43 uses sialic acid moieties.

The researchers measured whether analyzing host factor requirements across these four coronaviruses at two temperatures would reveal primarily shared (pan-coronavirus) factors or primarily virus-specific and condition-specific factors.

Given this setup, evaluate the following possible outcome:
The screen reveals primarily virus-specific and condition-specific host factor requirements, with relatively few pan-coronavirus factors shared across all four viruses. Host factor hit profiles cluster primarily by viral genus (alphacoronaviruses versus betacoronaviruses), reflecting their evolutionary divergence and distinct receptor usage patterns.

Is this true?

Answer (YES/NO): NO